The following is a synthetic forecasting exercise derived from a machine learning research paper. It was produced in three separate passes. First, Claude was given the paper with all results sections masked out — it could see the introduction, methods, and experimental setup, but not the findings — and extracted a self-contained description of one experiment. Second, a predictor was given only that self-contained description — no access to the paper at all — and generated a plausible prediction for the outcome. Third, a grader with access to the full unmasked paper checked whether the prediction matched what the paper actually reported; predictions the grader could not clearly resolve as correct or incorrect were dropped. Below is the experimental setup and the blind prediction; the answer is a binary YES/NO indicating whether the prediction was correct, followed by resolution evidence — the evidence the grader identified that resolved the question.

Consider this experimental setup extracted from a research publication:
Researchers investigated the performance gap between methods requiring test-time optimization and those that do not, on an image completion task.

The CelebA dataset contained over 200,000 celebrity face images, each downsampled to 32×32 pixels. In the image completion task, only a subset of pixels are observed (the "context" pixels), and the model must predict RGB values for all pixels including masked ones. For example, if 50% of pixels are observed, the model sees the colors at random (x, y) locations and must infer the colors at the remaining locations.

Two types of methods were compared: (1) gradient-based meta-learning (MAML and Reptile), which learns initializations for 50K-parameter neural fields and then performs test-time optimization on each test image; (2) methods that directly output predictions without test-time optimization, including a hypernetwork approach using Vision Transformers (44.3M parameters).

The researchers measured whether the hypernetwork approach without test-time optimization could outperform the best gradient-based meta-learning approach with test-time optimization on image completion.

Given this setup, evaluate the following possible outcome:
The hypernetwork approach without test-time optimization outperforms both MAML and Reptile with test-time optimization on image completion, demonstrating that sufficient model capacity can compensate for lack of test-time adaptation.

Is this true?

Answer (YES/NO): YES